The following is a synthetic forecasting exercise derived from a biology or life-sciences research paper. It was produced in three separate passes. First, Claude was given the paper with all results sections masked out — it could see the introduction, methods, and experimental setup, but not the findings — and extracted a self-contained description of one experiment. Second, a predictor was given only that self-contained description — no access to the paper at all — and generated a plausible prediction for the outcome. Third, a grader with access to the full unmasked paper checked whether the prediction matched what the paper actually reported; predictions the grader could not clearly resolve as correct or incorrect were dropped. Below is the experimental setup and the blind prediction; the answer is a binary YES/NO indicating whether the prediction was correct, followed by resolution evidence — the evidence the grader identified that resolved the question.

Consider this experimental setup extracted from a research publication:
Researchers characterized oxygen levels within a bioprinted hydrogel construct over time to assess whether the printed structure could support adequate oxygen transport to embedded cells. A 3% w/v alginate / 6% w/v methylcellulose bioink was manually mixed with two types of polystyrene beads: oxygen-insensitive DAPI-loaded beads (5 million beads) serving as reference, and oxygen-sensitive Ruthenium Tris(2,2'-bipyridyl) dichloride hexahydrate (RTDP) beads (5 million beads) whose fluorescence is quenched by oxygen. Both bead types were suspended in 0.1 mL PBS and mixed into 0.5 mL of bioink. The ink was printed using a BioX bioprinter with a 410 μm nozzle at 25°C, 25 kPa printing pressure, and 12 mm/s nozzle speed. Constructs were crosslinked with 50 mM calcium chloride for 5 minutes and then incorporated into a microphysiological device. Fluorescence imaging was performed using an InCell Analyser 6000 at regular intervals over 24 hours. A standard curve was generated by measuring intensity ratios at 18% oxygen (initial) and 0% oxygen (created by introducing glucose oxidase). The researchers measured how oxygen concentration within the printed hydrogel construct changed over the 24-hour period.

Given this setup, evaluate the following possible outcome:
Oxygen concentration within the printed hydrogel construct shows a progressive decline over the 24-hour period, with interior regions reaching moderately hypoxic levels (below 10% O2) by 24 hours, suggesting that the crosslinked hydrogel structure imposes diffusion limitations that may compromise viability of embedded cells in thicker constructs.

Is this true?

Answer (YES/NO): NO